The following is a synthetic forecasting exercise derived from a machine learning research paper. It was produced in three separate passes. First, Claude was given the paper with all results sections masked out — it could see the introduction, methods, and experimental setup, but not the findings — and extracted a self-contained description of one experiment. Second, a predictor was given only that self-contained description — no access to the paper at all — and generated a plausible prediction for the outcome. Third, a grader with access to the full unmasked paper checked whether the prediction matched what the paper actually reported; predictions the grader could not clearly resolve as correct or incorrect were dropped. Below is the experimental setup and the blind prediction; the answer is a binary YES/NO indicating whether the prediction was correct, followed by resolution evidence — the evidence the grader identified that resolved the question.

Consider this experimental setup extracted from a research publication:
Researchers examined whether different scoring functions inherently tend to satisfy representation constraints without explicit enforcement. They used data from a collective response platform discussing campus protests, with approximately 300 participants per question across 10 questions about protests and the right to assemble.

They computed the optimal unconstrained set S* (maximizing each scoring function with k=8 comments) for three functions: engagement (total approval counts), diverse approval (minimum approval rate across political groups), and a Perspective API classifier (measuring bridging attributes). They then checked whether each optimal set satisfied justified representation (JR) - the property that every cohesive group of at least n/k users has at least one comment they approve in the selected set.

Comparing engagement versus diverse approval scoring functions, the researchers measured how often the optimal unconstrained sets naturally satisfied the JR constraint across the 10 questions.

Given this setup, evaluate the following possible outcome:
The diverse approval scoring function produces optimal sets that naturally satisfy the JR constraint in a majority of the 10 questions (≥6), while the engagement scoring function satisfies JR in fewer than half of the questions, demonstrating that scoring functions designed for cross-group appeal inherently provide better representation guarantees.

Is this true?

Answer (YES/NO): NO